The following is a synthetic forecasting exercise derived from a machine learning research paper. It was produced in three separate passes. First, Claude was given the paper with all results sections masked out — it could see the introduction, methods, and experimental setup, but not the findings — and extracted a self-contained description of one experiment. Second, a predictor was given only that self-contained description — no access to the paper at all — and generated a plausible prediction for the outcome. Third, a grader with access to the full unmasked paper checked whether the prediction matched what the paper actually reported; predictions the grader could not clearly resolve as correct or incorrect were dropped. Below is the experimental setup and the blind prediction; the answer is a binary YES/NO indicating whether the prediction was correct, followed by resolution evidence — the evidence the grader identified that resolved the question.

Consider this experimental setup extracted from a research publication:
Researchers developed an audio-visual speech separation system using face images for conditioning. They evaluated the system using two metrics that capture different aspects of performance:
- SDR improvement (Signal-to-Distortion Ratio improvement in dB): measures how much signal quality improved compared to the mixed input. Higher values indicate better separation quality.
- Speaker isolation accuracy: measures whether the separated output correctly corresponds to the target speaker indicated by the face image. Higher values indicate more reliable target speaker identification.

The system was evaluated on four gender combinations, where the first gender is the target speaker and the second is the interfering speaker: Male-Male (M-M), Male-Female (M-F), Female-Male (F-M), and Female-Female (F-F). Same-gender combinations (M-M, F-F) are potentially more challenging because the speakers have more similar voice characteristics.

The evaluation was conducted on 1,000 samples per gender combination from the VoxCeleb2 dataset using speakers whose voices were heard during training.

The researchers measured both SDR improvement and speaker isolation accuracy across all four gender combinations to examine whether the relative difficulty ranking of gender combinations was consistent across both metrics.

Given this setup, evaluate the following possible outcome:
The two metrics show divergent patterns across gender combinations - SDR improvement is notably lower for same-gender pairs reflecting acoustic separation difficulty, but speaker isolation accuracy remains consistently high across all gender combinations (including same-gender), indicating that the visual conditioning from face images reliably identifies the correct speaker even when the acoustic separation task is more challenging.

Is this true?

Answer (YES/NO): NO